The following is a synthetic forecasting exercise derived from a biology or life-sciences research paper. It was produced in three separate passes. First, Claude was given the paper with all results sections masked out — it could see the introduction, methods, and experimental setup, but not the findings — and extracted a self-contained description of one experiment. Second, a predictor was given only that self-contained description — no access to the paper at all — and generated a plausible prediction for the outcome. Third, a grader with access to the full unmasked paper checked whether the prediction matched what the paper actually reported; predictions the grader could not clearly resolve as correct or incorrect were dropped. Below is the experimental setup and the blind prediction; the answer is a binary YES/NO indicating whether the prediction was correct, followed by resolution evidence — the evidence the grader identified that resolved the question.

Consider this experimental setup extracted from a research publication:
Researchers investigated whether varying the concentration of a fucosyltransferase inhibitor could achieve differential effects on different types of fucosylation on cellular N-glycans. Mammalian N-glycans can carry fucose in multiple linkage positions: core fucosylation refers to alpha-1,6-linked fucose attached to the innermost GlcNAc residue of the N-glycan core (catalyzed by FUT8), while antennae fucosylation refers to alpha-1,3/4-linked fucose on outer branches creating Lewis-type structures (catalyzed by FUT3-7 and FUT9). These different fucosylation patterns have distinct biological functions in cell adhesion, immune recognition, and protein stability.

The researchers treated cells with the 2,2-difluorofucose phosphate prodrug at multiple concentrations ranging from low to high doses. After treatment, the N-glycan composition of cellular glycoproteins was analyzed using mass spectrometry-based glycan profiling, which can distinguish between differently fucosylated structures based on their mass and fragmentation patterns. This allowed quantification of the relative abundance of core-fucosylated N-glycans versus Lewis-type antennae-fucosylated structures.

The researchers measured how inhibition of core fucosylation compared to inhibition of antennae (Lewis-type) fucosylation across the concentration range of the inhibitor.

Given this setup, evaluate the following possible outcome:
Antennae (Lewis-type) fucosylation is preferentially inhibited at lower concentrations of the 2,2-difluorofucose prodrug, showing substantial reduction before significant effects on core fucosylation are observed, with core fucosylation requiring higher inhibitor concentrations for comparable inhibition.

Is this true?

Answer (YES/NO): YES